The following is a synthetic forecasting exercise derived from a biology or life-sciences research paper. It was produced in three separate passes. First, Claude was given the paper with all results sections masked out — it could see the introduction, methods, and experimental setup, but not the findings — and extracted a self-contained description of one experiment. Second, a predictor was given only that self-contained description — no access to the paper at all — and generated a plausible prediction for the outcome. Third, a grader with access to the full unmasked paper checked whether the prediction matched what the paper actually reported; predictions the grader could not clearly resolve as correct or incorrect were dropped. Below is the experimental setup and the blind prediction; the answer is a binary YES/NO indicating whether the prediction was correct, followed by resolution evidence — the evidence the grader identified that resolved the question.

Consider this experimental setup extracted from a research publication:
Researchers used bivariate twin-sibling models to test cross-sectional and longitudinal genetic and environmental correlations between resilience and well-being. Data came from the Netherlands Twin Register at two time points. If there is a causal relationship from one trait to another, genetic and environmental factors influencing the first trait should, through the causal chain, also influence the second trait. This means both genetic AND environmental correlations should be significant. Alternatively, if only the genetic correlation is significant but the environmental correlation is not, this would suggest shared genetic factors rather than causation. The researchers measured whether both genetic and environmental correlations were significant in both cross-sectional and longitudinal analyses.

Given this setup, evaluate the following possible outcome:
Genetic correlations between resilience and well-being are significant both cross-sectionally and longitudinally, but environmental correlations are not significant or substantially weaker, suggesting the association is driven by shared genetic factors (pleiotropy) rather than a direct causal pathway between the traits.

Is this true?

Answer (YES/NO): NO